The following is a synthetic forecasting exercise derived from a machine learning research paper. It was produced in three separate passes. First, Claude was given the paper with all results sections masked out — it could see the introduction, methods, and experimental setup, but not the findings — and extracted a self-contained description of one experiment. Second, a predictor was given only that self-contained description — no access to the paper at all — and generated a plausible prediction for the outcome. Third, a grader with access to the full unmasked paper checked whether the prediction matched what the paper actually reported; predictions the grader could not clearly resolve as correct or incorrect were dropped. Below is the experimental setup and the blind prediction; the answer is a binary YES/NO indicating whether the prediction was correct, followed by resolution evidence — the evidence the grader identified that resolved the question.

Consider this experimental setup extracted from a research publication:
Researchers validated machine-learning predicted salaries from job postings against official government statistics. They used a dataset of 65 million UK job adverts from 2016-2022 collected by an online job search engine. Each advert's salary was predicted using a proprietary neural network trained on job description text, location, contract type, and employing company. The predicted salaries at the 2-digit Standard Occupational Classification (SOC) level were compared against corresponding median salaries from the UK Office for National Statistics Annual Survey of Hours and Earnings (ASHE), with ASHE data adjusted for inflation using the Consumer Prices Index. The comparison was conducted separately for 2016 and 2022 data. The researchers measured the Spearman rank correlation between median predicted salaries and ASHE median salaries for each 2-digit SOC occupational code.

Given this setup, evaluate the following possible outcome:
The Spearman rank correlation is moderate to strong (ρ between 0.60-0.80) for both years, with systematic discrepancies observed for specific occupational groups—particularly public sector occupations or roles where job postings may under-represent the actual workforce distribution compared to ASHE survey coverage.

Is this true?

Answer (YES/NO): NO